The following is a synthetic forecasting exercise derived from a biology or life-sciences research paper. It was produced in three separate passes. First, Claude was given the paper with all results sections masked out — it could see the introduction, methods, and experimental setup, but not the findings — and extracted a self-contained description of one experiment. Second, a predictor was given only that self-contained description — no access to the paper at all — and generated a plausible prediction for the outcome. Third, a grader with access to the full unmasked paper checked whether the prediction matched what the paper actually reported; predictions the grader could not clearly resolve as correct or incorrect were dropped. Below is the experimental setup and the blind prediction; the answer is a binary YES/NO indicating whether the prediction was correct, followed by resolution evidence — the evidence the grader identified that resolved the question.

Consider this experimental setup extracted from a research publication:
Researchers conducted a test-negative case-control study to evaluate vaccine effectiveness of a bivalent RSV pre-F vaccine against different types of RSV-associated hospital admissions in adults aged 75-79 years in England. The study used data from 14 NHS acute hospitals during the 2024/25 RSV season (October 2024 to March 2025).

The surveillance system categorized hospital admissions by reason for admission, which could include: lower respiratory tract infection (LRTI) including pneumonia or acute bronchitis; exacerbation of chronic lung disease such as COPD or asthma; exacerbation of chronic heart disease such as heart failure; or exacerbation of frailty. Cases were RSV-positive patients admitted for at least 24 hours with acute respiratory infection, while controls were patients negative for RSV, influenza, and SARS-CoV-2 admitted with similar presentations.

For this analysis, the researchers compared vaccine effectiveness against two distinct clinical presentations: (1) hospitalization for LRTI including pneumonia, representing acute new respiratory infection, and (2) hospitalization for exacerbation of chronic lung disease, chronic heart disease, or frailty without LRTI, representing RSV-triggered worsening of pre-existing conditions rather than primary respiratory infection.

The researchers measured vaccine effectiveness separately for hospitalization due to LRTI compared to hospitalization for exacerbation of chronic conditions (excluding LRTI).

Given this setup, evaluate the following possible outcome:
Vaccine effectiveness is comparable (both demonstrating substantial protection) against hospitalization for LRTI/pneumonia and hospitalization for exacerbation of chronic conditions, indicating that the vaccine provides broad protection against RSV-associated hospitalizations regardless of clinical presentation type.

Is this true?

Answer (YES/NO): YES